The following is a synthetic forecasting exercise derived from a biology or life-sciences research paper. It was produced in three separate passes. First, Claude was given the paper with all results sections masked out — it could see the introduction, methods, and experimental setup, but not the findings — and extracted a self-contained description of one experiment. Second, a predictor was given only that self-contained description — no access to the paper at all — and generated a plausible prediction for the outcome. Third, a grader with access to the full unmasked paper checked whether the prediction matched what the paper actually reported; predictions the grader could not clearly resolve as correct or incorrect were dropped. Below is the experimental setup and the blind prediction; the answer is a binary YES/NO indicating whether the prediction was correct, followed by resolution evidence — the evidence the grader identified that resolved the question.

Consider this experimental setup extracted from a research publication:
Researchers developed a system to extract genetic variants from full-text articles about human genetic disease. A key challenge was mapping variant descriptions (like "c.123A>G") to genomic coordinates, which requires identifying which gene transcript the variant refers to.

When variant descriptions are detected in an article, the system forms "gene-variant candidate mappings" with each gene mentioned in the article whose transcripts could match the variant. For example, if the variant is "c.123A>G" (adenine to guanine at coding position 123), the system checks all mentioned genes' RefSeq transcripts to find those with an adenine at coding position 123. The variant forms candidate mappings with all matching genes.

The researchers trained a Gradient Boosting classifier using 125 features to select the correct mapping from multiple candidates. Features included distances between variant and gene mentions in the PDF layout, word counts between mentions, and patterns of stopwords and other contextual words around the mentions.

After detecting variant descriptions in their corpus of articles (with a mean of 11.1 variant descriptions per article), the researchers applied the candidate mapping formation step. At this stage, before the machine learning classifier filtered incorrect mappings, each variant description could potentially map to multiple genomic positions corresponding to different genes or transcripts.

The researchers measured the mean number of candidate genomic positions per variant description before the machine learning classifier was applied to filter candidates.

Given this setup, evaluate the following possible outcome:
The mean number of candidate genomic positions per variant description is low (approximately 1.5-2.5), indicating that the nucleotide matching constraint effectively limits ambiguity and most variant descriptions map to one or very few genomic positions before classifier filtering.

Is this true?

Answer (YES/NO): NO